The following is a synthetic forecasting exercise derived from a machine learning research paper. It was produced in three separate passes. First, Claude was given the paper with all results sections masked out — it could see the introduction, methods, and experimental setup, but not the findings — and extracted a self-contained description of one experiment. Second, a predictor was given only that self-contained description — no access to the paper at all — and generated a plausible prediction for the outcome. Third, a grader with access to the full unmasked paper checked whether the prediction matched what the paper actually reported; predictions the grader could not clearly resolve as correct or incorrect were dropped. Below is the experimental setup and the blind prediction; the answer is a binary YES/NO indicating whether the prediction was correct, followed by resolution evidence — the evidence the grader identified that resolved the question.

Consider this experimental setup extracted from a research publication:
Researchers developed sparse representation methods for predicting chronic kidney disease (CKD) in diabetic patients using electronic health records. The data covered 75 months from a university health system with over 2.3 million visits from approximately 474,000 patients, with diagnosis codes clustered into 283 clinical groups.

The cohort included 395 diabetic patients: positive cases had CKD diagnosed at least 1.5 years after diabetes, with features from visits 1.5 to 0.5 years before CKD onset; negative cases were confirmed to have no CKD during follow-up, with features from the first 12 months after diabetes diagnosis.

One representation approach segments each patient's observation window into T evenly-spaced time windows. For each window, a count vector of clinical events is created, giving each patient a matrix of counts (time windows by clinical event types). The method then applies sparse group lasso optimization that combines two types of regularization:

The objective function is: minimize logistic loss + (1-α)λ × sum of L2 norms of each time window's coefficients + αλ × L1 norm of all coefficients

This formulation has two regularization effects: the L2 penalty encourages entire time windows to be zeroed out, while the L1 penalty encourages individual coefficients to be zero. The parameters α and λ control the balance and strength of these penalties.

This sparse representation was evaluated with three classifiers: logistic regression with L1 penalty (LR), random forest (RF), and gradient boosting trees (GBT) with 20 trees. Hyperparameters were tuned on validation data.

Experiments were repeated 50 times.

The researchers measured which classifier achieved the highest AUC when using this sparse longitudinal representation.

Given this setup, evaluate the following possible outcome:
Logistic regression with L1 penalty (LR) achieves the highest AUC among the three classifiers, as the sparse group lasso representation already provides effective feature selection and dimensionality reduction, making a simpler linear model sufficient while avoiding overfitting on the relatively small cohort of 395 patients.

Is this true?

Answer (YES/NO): NO